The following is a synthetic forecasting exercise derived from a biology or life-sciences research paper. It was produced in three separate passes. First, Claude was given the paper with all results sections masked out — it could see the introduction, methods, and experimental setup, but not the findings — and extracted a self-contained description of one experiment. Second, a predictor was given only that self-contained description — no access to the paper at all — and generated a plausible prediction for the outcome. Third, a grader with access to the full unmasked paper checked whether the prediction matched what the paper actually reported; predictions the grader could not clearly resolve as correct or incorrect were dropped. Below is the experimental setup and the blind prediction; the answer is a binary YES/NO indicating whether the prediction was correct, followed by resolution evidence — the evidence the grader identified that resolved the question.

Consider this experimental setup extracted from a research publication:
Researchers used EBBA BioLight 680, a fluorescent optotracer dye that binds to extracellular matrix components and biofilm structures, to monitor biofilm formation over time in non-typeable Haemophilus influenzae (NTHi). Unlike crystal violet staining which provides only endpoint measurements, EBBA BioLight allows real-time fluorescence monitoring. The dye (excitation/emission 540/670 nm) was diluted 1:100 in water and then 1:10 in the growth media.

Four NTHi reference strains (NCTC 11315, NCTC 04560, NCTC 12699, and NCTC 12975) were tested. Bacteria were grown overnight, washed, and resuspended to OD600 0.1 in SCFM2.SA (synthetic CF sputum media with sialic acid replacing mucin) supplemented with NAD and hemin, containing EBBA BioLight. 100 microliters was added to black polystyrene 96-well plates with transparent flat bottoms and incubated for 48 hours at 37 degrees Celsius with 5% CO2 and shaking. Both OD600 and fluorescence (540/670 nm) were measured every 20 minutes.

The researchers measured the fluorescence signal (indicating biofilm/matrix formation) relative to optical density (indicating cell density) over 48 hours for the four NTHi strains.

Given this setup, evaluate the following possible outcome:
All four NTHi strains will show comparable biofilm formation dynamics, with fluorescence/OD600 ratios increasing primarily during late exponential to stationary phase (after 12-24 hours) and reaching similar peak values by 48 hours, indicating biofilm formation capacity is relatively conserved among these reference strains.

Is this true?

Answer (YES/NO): NO